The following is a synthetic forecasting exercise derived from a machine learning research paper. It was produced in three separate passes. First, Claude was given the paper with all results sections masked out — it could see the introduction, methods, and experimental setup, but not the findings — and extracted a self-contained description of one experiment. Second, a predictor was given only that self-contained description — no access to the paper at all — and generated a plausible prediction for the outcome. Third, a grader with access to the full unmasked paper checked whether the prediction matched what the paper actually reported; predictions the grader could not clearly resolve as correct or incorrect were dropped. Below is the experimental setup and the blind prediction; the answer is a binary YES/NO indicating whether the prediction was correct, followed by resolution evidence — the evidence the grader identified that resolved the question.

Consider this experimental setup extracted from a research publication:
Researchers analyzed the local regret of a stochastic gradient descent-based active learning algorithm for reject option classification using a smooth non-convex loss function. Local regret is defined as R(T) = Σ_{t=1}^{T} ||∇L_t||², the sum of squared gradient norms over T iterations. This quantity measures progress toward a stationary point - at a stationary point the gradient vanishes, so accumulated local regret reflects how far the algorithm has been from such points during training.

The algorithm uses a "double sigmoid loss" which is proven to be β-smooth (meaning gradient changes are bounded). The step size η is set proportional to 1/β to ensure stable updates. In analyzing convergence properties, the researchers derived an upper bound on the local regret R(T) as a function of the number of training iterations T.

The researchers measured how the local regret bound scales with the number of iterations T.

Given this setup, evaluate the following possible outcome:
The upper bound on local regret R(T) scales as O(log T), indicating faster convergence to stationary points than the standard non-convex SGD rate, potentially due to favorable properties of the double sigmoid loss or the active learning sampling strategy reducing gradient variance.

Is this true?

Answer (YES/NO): NO